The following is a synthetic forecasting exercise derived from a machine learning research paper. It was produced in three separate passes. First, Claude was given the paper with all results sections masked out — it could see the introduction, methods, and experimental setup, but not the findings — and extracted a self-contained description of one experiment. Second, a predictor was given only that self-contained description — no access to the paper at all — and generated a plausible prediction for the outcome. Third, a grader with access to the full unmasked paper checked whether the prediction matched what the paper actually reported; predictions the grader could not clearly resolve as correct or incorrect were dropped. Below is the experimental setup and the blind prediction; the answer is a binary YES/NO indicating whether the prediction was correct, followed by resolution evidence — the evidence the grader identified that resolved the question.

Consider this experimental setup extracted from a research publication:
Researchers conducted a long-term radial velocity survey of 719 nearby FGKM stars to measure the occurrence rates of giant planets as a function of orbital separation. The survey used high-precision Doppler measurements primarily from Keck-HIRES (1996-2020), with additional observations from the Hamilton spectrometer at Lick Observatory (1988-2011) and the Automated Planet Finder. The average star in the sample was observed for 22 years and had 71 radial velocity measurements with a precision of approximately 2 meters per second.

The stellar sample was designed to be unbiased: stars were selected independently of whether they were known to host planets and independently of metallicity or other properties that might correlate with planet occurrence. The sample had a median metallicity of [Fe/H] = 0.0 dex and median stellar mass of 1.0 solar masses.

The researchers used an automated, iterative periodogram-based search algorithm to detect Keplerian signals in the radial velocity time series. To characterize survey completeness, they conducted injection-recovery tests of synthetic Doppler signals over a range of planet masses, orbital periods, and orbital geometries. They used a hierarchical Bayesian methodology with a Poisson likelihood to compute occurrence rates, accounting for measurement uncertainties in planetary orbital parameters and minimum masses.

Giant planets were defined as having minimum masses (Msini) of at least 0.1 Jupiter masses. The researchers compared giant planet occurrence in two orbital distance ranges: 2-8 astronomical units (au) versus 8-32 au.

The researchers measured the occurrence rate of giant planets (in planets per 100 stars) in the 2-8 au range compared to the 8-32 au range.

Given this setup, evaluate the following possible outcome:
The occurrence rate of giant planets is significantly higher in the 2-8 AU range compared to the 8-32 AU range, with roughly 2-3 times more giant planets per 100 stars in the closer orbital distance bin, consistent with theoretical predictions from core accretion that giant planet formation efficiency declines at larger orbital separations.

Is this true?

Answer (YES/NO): NO